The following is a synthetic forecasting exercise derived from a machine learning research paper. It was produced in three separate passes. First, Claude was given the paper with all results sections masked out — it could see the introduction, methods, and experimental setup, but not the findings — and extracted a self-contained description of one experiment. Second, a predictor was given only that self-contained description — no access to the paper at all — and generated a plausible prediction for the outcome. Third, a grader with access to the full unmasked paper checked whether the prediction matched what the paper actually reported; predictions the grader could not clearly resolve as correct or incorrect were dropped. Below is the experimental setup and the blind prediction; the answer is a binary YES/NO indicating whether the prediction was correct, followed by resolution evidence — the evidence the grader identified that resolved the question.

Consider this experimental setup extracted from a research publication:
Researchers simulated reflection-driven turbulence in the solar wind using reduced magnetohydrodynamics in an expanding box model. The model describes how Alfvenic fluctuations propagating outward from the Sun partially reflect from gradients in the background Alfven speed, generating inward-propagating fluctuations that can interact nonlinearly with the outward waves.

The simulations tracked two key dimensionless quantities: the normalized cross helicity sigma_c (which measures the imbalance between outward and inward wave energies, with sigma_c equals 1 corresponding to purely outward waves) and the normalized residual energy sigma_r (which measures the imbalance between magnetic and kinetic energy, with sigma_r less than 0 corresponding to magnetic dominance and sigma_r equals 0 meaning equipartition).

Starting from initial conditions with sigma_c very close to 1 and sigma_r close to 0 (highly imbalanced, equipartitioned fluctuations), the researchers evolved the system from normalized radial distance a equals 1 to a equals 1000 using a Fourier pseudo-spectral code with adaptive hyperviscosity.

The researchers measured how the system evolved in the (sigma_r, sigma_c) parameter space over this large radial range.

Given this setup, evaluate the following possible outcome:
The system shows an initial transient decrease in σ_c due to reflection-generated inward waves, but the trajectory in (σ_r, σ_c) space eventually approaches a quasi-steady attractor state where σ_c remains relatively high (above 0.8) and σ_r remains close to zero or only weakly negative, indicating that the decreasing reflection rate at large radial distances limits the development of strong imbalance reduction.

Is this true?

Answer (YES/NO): NO